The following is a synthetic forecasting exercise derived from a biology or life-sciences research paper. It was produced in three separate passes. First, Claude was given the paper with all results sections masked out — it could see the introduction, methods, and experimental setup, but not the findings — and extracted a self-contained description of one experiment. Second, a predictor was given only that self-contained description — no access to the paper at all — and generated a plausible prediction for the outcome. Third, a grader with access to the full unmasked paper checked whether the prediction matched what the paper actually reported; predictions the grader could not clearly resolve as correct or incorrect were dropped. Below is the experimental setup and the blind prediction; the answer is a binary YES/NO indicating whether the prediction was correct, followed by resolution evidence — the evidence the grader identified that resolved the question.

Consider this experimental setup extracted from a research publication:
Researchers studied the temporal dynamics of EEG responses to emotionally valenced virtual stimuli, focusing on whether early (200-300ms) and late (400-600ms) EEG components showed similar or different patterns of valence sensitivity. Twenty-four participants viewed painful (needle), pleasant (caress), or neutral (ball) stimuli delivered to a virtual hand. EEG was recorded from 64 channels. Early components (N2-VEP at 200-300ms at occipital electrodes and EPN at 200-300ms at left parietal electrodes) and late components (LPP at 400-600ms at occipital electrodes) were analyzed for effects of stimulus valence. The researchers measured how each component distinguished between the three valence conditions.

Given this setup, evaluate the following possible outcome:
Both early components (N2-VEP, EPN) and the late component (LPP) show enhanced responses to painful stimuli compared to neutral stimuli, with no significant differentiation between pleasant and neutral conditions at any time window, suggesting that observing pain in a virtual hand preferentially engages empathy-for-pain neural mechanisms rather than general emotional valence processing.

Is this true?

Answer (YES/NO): NO